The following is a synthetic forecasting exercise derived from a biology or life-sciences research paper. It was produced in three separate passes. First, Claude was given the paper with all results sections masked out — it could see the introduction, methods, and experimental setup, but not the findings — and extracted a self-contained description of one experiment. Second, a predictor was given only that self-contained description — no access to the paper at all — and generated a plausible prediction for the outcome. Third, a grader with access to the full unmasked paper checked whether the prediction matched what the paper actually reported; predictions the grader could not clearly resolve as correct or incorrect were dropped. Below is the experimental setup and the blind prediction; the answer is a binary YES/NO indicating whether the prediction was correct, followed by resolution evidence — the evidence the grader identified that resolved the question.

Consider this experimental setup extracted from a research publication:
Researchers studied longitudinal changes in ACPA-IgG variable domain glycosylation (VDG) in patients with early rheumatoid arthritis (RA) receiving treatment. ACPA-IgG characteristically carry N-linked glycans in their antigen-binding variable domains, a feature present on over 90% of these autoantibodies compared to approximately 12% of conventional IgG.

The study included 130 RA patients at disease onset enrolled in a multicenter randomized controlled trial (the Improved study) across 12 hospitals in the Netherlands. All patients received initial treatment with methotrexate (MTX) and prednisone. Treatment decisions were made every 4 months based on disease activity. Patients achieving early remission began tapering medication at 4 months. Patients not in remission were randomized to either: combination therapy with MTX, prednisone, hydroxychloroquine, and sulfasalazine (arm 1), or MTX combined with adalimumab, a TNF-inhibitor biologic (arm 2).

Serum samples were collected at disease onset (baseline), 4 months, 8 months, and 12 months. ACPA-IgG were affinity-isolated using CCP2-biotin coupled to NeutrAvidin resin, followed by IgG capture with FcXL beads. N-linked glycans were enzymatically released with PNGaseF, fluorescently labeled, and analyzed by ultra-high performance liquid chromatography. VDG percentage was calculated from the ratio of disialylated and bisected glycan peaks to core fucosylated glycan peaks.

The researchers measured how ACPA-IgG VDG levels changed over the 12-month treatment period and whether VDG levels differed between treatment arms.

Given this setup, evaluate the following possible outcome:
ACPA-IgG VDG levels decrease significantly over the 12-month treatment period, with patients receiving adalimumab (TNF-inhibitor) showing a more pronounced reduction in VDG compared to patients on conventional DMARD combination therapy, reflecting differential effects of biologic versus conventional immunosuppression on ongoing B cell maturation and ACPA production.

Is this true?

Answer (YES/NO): NO